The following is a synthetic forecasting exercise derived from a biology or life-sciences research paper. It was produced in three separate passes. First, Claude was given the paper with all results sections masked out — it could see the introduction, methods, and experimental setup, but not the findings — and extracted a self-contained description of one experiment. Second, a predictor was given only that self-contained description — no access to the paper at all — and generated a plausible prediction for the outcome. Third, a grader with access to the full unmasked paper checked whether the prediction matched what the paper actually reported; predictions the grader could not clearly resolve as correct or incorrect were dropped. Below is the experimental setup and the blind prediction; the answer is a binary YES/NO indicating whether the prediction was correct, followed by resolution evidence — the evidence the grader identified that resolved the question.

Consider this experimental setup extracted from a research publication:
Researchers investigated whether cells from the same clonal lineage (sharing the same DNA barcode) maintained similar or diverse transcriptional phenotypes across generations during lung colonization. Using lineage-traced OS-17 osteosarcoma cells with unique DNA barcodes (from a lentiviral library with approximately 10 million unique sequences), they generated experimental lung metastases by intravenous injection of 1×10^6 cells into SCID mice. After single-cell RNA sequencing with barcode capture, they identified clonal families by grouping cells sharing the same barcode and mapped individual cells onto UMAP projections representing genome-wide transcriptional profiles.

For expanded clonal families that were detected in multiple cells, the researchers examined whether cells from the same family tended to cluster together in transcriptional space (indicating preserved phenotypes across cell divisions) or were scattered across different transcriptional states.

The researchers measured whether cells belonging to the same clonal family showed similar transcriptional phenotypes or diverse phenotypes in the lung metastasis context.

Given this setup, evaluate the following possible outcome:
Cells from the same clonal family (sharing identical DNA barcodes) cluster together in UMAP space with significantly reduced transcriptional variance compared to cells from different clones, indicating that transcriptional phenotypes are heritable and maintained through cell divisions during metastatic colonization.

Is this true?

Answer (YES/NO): YES